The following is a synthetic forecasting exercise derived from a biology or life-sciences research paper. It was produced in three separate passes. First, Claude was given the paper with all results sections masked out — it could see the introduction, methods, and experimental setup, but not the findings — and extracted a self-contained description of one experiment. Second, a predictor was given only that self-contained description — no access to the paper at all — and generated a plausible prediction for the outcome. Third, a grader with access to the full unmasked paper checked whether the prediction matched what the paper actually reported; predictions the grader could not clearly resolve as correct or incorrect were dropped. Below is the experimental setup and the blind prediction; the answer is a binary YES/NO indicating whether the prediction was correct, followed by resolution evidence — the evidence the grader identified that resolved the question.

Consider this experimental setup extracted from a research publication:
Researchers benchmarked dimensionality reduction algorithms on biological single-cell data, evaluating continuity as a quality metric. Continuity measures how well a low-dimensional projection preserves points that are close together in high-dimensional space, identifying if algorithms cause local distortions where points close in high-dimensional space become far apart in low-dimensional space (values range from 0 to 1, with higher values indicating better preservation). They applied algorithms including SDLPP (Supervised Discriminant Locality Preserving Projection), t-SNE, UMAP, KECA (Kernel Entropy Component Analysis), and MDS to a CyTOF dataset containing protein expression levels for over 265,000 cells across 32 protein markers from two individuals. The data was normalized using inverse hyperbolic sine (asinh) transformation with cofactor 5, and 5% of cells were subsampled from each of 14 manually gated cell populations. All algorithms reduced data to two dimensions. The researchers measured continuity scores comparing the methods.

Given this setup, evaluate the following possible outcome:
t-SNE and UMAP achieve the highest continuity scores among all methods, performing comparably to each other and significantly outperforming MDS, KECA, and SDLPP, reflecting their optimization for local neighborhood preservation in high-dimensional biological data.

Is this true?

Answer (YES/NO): NO